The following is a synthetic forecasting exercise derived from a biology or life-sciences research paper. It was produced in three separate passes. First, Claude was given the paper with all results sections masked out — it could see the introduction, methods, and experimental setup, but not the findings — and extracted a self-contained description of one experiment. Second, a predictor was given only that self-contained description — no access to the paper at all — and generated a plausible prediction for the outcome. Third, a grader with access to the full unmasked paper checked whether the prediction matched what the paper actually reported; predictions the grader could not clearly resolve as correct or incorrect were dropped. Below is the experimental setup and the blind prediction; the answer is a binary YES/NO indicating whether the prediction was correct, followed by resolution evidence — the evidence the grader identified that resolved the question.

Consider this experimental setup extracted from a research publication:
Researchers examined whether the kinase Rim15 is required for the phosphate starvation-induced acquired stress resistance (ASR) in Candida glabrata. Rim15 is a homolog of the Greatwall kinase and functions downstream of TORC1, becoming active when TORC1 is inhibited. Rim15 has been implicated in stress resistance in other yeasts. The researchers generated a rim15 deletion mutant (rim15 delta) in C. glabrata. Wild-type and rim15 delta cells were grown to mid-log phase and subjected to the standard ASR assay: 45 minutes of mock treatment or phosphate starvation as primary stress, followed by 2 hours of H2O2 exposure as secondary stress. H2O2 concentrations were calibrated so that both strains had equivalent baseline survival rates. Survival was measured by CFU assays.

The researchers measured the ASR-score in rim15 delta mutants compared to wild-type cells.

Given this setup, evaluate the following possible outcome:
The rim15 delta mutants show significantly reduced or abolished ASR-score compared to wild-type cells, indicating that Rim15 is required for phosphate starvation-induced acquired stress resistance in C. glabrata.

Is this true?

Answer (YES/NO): NO